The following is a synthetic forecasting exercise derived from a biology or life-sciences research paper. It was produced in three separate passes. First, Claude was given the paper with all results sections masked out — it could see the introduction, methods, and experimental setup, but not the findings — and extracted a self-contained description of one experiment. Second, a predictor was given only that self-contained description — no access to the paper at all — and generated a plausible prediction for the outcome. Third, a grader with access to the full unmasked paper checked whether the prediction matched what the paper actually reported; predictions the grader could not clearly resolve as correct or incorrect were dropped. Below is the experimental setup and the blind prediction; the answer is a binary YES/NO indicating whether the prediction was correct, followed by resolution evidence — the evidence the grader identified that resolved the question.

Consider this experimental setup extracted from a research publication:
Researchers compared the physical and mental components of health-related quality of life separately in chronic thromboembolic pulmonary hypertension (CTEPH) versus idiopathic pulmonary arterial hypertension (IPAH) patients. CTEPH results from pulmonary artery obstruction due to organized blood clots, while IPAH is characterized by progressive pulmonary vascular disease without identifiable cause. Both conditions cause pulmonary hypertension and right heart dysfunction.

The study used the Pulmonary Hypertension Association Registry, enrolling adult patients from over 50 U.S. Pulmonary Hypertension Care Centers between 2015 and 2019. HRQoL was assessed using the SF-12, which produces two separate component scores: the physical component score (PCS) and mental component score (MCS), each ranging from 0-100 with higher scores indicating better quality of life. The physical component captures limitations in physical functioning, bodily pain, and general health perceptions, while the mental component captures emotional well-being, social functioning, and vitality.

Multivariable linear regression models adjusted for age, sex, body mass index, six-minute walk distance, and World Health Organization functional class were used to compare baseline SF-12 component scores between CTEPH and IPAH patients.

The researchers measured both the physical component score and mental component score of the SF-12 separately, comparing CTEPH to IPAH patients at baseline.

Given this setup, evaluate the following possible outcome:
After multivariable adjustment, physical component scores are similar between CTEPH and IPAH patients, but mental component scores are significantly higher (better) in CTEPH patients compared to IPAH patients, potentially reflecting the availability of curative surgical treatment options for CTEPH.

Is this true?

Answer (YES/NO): NO